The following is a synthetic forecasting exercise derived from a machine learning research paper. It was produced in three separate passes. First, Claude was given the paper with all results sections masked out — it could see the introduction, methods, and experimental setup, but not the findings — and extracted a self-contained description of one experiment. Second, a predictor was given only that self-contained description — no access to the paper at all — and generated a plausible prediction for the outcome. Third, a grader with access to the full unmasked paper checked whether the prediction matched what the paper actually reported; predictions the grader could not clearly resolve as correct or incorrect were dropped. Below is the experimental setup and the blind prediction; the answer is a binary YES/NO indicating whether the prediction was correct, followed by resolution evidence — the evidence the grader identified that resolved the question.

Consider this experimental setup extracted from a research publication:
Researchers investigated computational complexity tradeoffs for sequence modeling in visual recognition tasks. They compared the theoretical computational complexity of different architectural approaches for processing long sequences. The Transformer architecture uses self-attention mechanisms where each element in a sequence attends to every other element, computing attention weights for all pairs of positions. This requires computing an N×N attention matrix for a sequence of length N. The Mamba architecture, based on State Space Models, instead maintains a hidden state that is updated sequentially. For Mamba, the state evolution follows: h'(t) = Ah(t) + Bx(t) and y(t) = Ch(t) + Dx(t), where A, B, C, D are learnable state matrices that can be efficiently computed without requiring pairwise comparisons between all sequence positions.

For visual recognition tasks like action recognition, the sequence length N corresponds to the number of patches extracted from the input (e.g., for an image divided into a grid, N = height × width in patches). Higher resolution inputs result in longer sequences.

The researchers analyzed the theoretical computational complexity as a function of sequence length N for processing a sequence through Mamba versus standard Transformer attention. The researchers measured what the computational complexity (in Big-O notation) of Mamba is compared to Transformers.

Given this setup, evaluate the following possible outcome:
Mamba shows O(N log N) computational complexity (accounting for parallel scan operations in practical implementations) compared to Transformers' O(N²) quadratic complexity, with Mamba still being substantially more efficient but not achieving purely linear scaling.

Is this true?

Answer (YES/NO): NO